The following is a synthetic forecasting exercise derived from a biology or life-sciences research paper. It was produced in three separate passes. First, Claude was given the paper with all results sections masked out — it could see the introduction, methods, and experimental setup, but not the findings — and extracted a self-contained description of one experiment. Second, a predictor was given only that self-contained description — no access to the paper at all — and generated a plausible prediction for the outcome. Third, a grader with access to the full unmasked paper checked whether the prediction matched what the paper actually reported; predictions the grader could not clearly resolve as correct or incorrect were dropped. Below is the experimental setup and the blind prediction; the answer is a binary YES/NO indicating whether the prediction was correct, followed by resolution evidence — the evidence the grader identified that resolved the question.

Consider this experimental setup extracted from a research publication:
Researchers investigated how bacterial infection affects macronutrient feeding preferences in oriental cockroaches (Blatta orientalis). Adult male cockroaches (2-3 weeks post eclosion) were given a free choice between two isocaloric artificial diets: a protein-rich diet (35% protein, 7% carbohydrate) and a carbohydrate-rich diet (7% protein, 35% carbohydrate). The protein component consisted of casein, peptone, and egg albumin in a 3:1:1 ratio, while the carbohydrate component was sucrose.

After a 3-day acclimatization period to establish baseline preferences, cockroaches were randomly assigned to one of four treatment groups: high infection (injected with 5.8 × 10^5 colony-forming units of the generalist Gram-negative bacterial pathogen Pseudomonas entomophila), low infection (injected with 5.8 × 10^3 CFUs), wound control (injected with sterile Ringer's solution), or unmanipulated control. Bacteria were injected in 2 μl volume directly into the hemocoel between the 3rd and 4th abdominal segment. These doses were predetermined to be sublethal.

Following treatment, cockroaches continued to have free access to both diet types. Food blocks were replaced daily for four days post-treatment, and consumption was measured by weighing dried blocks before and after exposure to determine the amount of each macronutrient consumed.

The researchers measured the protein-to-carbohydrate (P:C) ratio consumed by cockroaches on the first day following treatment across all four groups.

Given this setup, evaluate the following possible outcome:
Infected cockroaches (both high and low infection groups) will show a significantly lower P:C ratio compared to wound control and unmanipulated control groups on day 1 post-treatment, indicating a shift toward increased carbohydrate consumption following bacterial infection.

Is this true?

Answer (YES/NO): NO